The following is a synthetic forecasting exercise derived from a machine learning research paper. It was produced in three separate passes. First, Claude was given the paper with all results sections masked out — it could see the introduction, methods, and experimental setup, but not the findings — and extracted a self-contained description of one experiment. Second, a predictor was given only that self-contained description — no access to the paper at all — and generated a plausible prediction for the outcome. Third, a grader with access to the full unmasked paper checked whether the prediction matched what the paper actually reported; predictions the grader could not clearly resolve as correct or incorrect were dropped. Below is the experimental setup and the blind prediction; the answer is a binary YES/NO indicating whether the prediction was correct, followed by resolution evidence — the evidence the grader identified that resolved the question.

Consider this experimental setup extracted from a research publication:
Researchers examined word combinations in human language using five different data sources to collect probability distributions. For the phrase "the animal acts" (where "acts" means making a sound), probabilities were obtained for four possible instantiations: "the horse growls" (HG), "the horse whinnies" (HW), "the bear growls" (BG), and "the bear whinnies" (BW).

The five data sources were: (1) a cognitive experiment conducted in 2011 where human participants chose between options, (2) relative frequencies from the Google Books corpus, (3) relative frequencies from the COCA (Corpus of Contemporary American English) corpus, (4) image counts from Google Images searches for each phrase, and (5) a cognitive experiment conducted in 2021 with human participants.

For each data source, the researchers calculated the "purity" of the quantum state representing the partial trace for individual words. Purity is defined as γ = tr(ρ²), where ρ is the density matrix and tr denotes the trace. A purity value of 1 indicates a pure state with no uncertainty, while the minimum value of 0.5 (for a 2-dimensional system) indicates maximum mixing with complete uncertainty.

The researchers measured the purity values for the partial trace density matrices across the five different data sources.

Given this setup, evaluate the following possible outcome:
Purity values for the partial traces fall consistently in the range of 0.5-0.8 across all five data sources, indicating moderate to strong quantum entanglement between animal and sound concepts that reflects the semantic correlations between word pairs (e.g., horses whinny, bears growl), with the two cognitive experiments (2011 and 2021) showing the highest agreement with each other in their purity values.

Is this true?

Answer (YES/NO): NO